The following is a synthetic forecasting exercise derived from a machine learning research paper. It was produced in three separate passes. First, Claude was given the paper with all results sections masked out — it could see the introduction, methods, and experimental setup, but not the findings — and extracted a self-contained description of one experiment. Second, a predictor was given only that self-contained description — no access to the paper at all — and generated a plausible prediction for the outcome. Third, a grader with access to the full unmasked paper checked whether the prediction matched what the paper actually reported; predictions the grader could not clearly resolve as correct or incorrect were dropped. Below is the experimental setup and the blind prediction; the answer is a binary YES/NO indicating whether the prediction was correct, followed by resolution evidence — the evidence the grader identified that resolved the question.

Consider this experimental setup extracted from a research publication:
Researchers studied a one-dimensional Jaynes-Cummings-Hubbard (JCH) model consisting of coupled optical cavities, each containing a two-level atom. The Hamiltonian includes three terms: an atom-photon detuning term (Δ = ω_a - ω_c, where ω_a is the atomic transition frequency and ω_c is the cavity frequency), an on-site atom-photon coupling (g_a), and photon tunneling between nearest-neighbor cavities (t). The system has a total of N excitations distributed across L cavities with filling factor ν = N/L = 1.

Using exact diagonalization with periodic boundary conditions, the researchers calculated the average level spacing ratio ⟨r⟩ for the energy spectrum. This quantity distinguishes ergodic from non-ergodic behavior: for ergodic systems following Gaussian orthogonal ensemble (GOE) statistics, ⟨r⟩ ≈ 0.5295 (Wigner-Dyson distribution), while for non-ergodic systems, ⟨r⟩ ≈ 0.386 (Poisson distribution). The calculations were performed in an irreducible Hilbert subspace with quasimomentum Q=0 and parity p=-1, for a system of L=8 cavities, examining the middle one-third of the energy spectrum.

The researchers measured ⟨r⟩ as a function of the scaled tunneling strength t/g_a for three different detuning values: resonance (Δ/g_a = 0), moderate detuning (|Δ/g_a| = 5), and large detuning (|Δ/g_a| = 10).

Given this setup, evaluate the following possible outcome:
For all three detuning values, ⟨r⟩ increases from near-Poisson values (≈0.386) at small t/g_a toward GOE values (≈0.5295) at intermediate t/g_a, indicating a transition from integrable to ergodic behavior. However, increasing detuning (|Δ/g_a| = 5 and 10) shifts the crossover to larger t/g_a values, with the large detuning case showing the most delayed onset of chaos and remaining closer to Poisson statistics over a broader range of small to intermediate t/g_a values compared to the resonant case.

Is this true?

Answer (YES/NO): NO